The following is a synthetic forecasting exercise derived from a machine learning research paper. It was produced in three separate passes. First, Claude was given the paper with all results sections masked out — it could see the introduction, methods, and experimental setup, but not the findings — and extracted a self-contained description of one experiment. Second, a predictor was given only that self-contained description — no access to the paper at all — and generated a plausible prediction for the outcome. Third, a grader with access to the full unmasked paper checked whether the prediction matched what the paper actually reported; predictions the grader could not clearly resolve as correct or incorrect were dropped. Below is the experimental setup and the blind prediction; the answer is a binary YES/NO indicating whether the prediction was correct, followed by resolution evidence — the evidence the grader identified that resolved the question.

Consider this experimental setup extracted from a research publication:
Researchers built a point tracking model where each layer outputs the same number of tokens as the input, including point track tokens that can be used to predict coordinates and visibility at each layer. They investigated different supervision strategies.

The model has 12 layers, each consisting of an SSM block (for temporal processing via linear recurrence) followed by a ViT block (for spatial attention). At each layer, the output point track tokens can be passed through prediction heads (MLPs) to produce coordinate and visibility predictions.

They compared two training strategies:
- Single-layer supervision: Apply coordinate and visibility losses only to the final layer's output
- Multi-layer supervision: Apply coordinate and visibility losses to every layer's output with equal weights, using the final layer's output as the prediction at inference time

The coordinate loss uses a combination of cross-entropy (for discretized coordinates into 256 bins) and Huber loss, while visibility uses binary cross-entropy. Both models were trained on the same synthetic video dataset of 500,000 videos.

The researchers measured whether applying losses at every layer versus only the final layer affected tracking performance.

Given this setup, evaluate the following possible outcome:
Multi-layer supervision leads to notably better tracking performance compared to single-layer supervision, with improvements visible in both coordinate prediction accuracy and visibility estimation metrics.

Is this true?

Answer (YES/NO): YES